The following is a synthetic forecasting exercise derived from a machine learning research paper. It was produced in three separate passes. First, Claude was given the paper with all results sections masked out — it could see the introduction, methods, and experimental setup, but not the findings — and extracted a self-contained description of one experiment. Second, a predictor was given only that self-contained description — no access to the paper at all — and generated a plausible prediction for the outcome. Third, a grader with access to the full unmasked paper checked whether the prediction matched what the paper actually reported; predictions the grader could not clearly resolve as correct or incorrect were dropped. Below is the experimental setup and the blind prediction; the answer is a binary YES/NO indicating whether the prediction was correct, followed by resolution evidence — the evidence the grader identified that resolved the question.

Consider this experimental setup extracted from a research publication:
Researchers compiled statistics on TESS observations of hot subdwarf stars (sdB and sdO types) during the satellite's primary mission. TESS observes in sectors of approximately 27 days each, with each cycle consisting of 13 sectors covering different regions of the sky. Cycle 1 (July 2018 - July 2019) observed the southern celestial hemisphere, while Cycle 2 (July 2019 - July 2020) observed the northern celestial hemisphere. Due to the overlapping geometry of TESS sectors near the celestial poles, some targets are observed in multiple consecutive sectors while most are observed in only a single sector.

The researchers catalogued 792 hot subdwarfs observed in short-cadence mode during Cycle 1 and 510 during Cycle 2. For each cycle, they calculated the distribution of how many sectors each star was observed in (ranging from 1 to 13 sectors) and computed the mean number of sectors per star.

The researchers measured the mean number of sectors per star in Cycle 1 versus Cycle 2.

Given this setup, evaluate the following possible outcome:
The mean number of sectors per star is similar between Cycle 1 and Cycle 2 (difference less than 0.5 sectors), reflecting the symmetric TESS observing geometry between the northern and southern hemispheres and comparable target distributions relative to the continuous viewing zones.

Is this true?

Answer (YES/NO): NO